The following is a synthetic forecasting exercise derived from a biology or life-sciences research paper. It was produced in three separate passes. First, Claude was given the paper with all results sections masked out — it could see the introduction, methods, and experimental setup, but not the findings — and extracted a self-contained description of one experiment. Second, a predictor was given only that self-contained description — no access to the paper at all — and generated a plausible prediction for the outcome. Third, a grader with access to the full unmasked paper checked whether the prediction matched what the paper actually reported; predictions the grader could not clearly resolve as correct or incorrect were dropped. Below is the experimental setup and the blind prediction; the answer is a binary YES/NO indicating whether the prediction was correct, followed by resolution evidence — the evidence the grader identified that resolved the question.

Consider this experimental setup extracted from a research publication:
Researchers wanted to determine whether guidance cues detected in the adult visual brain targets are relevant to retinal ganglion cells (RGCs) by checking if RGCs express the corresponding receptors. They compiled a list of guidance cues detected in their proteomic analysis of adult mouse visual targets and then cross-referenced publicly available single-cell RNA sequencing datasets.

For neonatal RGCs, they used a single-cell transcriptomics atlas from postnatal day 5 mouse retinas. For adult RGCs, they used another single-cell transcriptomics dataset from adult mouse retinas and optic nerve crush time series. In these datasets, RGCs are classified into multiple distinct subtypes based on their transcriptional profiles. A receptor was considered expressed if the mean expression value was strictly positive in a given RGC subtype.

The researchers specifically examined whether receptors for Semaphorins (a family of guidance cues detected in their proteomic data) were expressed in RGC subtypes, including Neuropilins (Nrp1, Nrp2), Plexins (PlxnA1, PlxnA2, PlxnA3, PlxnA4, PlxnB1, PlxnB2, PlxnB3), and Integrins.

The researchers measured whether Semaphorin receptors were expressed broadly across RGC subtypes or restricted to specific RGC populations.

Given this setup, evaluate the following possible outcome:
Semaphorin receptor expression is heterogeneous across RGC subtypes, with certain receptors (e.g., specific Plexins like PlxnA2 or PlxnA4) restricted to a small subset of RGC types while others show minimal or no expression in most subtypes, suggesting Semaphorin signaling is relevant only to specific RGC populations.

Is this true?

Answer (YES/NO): NO